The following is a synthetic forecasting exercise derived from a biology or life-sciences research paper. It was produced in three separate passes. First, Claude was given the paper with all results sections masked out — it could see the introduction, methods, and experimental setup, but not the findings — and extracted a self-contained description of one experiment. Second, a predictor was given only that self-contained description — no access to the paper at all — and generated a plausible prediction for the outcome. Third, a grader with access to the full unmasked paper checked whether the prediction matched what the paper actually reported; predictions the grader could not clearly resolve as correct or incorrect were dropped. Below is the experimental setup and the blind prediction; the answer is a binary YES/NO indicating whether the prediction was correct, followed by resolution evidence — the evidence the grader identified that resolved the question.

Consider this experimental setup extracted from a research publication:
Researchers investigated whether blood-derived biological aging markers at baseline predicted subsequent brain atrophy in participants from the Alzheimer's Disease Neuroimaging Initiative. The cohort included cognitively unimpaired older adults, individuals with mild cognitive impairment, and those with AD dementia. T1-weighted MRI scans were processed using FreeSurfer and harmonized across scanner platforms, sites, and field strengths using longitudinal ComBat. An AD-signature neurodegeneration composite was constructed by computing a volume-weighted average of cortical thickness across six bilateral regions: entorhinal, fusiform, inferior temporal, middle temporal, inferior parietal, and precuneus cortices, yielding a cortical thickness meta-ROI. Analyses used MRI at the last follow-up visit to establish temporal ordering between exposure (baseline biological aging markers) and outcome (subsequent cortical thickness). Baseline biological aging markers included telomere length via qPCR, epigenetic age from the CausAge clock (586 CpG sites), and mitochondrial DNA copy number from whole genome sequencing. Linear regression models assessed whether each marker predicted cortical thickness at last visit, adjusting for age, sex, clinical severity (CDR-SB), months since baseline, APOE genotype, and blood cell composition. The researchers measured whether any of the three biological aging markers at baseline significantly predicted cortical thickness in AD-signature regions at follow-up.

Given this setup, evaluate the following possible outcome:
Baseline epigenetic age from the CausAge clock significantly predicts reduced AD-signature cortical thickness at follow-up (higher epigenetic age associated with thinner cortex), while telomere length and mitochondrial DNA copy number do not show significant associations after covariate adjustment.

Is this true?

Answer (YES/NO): NO